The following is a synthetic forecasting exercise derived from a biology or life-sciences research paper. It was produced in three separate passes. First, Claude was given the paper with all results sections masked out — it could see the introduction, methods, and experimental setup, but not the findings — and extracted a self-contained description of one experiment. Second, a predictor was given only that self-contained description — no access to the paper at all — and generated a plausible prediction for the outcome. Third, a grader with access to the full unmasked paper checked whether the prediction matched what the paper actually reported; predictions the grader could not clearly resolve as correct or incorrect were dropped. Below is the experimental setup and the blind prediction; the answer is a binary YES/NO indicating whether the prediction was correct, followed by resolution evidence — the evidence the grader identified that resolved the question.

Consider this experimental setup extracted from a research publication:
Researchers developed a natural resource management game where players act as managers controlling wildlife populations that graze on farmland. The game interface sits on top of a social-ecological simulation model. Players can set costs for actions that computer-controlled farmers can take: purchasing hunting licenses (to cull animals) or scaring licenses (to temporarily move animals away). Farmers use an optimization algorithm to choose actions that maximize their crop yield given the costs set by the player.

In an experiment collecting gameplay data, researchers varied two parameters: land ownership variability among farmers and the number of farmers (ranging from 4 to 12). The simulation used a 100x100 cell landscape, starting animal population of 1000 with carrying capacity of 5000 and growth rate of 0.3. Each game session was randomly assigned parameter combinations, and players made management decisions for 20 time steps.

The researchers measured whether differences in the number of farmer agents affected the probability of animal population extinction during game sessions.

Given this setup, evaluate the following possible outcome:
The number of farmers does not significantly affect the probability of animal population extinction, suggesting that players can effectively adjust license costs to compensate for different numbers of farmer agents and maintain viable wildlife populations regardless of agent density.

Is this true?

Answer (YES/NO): YES